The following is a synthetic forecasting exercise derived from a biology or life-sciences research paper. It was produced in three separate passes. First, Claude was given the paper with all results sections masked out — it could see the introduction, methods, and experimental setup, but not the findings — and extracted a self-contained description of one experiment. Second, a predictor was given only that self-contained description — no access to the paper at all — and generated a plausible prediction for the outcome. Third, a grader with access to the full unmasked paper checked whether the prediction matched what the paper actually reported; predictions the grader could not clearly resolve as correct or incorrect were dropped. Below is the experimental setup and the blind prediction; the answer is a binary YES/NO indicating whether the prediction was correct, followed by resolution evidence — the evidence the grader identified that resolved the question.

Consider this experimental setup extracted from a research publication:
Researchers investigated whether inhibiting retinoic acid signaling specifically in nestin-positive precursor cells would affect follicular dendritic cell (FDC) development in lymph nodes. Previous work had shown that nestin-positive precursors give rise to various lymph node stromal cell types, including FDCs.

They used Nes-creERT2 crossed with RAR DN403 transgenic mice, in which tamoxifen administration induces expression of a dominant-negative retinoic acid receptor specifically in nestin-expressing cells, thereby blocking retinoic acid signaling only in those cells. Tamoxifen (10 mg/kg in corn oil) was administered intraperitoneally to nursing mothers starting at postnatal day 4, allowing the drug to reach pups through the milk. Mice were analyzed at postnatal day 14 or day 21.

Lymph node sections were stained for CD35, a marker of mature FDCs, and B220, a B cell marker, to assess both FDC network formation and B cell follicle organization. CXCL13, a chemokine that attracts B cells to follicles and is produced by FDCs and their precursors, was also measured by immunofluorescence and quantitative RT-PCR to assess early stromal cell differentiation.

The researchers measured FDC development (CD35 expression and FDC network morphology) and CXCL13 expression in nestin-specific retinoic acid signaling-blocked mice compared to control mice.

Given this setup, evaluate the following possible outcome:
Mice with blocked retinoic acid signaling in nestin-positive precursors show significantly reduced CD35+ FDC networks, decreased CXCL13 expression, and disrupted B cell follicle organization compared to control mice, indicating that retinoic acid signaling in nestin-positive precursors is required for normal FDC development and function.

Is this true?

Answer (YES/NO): NO